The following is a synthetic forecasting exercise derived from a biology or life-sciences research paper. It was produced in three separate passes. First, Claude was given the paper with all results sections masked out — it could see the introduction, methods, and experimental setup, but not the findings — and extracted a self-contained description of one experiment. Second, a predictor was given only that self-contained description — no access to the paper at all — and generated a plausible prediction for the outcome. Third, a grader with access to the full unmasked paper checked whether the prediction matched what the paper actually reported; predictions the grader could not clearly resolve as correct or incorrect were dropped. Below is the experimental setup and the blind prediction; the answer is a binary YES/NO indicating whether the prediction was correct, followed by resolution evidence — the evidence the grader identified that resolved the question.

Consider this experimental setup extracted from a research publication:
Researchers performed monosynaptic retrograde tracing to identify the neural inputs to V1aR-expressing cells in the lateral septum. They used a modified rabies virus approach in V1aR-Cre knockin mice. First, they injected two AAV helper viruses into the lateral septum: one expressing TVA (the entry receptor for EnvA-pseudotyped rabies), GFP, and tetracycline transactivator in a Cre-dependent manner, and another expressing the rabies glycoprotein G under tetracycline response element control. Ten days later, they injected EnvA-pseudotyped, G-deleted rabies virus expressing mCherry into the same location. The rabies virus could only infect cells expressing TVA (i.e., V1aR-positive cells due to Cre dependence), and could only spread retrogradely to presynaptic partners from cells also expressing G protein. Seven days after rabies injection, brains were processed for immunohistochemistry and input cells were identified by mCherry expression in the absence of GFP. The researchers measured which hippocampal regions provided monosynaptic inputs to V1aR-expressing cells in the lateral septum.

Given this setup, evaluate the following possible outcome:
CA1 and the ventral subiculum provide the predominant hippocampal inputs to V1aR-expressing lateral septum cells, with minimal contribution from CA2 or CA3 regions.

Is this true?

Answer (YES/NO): NO